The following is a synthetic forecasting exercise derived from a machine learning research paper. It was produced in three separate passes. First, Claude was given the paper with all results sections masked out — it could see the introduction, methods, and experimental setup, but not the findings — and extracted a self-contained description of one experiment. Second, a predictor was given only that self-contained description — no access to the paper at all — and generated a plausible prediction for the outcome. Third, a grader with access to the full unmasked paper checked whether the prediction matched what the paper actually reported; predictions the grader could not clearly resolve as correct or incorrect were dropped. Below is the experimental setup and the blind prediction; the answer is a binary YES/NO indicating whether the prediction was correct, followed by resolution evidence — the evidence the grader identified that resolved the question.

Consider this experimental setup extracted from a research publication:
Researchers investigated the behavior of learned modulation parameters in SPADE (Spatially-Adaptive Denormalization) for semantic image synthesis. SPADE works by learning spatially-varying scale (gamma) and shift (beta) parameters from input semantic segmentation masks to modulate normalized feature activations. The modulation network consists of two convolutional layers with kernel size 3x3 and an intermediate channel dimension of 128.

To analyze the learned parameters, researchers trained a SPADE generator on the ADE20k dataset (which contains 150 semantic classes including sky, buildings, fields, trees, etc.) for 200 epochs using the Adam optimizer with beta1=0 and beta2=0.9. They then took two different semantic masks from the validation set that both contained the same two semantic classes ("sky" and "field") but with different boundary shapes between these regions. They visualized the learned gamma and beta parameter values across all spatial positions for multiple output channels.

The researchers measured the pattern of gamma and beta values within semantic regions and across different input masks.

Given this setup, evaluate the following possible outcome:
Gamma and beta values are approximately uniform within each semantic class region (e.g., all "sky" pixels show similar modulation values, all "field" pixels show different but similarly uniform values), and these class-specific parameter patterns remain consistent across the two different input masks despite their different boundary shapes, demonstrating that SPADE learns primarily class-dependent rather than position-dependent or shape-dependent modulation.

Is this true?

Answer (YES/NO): YES